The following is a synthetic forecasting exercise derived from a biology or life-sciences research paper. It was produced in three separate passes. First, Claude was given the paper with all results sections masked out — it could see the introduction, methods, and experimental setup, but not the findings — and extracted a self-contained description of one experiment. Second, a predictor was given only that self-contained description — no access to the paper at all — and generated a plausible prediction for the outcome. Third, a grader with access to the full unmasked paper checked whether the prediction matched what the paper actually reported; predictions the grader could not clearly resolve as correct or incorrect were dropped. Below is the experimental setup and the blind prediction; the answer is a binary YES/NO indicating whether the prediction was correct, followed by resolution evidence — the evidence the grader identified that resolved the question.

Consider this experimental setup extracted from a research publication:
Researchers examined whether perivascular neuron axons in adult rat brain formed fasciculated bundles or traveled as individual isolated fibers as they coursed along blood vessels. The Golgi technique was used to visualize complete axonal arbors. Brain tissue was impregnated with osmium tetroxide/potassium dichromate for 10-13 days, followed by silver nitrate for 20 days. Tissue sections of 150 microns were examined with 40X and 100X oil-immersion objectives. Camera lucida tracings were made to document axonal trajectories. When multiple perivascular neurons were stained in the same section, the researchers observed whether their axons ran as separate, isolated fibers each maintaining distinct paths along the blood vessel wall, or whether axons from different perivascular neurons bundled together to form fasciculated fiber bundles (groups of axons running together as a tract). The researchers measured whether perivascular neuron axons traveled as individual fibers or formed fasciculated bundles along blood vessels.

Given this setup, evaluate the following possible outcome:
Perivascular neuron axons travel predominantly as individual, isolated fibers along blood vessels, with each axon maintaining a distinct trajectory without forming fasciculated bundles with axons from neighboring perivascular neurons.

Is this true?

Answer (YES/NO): NO